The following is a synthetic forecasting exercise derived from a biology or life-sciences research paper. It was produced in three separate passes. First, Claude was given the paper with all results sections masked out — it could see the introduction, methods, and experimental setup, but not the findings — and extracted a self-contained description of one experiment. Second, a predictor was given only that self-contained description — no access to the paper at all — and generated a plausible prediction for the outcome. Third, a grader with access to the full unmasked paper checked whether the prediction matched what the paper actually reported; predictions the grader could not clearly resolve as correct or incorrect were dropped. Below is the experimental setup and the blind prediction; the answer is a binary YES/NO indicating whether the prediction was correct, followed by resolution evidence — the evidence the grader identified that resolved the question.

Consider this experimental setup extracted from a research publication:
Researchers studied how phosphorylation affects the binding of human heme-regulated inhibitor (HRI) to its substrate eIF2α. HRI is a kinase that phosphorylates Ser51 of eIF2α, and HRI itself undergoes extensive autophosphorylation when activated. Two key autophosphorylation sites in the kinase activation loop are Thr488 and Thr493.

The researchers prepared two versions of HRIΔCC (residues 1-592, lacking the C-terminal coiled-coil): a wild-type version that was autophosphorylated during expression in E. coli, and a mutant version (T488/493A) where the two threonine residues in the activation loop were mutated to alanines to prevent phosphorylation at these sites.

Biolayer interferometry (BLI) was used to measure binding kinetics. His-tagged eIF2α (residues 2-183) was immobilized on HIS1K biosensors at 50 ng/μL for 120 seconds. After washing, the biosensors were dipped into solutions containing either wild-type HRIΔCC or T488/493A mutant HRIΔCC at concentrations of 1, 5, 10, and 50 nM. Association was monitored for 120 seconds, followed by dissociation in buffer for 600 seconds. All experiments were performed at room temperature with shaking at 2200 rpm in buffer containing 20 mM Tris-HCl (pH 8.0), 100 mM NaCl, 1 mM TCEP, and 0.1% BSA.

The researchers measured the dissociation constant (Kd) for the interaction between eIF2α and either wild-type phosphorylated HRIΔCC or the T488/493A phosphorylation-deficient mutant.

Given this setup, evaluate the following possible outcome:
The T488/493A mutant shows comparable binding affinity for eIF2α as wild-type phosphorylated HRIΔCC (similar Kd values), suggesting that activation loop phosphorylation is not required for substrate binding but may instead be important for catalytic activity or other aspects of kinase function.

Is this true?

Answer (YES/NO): NO